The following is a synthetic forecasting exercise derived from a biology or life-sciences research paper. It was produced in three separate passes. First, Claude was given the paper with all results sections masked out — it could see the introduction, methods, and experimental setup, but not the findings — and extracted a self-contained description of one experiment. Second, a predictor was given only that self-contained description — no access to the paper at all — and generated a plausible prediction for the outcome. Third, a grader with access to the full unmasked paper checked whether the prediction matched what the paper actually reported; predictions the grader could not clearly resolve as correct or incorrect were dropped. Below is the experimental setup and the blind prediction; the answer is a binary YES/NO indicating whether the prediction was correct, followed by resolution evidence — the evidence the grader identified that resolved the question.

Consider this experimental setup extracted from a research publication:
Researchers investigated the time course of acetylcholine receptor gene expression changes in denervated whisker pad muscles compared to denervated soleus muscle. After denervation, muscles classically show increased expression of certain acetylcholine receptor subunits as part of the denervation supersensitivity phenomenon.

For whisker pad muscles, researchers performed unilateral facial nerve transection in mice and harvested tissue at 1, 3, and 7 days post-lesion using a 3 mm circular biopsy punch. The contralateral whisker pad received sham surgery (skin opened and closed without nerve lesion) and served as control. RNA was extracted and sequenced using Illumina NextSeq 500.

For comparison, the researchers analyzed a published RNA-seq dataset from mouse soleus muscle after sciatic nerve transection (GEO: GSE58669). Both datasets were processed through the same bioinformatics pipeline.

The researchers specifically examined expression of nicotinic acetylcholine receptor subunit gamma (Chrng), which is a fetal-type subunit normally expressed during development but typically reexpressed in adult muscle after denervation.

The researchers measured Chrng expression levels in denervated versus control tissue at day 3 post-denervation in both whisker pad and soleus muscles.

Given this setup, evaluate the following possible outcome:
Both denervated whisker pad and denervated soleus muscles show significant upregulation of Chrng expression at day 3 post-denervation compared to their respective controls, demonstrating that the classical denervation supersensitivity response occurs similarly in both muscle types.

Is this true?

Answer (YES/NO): YES